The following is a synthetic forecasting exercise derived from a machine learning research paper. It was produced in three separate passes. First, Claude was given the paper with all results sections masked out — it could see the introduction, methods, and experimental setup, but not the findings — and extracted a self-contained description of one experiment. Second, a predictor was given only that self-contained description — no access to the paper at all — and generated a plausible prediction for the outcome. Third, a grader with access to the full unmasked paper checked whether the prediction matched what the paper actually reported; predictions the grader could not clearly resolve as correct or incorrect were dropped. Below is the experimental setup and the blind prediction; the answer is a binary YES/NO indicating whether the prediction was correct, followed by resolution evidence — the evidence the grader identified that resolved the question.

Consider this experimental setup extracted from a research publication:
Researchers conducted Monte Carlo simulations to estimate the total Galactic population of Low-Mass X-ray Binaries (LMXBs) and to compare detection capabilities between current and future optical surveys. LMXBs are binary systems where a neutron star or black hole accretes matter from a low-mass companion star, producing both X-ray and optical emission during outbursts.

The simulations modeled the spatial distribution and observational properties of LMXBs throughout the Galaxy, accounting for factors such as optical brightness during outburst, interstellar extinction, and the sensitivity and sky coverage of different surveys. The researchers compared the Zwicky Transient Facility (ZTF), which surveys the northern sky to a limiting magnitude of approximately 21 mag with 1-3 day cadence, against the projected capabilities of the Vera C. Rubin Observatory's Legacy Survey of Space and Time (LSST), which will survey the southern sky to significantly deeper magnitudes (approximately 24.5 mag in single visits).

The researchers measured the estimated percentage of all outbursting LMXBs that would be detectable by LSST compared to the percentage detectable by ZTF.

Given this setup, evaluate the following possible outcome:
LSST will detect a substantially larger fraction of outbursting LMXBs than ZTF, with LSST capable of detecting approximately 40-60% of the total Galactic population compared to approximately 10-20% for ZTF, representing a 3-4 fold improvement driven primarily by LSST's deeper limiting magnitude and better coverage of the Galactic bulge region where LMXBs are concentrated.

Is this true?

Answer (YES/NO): NO